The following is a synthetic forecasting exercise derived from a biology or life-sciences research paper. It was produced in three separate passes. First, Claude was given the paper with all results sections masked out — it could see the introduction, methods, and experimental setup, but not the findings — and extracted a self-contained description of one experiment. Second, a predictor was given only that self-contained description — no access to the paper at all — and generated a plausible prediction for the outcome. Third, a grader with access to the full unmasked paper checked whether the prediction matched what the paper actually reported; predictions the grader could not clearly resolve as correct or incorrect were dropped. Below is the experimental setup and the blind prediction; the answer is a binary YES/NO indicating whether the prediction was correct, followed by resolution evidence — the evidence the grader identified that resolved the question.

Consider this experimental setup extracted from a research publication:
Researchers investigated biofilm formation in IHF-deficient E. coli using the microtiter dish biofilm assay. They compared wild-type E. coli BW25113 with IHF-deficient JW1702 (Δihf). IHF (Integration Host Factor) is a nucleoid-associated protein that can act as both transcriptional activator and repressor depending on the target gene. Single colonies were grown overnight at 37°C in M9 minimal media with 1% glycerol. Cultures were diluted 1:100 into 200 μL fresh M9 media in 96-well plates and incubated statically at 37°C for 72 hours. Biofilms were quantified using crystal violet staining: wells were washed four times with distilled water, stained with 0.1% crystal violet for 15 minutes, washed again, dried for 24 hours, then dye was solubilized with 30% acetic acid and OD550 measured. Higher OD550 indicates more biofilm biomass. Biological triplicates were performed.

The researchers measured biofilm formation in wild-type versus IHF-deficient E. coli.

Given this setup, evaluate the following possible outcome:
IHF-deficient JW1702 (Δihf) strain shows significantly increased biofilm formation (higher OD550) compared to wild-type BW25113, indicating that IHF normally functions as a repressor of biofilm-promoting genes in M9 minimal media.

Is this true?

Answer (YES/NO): NO